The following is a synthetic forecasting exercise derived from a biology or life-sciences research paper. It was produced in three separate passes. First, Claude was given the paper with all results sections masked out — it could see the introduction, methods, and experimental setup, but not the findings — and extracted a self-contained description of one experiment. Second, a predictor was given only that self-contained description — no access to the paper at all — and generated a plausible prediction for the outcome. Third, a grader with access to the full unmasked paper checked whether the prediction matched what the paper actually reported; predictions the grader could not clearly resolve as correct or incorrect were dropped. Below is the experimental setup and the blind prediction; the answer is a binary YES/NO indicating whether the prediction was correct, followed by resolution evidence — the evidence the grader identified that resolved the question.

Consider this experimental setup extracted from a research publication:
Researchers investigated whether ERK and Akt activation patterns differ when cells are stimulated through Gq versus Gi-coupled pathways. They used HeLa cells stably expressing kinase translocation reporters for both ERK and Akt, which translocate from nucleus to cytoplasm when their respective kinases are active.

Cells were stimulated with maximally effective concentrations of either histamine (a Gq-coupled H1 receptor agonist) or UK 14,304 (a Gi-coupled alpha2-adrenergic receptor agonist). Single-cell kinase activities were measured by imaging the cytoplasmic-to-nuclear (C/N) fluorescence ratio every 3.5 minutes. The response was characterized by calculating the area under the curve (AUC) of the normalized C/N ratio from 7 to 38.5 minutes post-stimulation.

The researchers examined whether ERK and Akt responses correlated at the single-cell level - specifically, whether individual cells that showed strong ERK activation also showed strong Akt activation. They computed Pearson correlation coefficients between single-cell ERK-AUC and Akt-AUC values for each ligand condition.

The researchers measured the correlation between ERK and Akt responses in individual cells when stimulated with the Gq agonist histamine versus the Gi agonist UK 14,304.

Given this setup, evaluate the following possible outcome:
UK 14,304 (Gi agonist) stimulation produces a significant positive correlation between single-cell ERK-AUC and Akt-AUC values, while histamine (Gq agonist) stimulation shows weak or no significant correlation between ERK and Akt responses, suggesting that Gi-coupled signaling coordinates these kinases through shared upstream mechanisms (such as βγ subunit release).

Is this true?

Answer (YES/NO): NO